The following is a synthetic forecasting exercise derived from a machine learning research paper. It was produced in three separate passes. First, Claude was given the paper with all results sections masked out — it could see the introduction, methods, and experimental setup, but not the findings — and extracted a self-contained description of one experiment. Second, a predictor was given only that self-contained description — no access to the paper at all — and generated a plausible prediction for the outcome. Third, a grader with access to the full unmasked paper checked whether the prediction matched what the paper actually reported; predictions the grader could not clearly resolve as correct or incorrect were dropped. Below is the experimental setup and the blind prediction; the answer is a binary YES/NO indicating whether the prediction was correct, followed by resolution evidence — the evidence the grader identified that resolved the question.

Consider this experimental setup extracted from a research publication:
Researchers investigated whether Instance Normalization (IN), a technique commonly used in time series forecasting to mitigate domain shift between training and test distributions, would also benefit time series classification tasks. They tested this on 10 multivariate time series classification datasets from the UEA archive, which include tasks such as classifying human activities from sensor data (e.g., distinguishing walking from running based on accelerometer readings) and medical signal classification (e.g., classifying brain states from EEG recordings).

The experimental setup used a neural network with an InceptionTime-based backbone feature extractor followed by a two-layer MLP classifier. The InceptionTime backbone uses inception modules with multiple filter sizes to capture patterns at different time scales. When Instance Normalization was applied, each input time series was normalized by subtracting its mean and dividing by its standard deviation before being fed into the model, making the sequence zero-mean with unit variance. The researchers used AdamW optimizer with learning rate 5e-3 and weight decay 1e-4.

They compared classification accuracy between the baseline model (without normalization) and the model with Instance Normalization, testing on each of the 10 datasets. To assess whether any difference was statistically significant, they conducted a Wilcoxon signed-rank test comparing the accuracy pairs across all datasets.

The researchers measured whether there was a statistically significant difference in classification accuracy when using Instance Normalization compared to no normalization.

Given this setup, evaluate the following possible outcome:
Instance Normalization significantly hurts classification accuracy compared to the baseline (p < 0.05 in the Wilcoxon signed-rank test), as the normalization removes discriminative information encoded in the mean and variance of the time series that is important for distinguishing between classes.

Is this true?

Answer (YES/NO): NO